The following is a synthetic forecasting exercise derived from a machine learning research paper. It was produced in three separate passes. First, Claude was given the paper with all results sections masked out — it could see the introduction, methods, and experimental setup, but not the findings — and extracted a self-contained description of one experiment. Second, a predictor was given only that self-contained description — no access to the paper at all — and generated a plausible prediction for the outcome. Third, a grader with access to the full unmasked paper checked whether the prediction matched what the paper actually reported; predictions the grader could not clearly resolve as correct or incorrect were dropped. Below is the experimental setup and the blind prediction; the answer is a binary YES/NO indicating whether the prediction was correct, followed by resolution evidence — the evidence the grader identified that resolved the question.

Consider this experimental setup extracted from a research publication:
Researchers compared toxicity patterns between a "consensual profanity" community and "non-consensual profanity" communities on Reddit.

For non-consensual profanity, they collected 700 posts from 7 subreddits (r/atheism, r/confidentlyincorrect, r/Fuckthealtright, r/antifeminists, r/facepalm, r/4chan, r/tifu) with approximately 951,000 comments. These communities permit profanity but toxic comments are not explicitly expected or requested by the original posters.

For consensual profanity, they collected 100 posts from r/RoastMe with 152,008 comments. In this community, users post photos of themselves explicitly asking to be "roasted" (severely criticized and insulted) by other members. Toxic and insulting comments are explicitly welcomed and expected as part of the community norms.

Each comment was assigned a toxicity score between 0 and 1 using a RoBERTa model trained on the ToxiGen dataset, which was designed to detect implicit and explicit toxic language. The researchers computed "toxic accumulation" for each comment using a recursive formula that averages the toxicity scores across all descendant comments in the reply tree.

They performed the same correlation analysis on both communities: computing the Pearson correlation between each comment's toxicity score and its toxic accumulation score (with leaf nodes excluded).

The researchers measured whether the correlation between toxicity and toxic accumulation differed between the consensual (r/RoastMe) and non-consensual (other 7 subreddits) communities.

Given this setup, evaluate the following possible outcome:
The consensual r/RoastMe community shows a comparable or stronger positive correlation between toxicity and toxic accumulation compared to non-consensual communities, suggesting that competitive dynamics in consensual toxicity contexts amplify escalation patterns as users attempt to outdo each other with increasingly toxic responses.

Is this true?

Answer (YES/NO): YES